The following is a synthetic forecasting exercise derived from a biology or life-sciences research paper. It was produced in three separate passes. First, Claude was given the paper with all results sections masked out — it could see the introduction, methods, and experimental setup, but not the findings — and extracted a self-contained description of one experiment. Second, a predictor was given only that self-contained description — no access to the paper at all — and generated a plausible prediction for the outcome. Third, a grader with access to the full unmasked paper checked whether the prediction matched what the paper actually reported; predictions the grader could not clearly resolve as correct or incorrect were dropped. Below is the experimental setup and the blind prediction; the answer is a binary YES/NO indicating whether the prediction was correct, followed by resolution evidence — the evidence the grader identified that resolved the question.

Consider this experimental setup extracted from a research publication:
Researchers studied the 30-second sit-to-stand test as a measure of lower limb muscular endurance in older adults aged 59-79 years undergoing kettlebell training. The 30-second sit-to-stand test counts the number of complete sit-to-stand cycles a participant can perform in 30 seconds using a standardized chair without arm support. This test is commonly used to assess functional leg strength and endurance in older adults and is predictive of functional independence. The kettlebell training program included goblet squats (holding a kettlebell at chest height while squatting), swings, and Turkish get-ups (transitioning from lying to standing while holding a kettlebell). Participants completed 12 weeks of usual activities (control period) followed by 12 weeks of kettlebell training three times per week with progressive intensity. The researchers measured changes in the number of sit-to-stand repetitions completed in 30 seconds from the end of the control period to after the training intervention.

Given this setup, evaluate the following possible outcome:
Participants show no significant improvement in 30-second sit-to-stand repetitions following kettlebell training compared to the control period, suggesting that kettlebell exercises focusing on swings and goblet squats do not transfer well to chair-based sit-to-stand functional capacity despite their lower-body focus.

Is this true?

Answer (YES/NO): NO